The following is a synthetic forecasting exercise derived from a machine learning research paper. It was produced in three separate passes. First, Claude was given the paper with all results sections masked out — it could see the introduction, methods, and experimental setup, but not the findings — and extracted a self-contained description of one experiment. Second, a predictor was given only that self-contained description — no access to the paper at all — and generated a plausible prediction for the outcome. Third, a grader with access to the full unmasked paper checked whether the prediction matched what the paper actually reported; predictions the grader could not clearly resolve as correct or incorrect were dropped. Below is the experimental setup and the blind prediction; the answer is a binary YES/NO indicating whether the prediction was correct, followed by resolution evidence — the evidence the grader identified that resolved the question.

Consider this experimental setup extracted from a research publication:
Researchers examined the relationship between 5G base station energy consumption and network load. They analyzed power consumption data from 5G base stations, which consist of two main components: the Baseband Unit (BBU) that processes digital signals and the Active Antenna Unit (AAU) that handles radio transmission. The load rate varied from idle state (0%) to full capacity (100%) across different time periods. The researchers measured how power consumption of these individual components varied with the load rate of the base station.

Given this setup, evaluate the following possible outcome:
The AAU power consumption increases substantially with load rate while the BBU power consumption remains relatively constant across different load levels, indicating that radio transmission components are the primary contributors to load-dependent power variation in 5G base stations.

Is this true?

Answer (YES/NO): YES